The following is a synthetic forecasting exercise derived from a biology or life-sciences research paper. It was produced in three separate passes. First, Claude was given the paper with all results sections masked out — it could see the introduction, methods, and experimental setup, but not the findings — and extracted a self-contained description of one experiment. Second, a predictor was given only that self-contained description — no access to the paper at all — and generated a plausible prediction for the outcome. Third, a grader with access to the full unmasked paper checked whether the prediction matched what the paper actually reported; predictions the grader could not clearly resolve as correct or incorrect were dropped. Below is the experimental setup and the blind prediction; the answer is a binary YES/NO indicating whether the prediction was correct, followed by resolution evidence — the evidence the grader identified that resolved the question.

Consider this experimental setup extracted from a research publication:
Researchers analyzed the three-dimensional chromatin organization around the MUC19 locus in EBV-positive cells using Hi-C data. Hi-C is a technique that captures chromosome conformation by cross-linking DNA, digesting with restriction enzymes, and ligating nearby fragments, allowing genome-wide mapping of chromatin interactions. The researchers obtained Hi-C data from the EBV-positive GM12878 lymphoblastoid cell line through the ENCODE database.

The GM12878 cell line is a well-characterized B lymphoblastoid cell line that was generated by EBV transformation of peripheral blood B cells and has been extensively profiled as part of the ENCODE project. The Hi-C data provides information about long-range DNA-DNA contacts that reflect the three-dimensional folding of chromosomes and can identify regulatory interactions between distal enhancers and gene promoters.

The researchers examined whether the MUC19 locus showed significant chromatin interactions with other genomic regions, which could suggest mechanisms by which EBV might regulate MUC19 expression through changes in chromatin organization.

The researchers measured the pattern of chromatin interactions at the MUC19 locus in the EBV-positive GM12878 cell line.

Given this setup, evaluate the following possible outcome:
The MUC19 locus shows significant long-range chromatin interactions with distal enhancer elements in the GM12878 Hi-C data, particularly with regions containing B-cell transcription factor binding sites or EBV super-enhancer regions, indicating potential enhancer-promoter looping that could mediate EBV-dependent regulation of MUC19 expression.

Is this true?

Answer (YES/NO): NO